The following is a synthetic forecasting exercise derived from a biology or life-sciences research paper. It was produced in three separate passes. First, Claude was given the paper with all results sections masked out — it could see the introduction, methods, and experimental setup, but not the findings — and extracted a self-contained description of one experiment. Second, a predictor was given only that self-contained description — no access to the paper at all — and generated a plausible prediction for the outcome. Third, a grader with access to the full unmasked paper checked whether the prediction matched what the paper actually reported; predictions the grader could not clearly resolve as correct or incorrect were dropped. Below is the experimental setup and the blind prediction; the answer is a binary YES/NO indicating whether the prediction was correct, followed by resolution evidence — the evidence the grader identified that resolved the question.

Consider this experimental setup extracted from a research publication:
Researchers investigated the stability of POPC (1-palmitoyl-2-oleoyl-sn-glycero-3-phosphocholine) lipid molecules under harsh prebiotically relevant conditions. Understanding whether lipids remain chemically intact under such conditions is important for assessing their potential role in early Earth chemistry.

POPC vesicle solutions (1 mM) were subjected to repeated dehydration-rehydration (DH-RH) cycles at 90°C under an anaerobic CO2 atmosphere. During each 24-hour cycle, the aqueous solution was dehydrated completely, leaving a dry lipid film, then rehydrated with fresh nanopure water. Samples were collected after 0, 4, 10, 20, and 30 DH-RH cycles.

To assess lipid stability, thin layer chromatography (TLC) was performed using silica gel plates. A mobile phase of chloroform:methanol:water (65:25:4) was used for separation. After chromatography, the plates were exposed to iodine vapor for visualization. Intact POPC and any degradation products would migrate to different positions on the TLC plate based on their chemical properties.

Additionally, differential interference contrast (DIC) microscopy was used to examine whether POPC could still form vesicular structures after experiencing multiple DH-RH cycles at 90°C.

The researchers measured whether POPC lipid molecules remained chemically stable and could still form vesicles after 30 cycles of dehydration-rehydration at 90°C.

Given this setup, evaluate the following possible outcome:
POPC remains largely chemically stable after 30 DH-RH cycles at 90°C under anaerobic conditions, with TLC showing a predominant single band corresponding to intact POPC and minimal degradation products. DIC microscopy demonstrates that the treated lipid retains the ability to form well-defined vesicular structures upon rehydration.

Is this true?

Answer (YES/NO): NO